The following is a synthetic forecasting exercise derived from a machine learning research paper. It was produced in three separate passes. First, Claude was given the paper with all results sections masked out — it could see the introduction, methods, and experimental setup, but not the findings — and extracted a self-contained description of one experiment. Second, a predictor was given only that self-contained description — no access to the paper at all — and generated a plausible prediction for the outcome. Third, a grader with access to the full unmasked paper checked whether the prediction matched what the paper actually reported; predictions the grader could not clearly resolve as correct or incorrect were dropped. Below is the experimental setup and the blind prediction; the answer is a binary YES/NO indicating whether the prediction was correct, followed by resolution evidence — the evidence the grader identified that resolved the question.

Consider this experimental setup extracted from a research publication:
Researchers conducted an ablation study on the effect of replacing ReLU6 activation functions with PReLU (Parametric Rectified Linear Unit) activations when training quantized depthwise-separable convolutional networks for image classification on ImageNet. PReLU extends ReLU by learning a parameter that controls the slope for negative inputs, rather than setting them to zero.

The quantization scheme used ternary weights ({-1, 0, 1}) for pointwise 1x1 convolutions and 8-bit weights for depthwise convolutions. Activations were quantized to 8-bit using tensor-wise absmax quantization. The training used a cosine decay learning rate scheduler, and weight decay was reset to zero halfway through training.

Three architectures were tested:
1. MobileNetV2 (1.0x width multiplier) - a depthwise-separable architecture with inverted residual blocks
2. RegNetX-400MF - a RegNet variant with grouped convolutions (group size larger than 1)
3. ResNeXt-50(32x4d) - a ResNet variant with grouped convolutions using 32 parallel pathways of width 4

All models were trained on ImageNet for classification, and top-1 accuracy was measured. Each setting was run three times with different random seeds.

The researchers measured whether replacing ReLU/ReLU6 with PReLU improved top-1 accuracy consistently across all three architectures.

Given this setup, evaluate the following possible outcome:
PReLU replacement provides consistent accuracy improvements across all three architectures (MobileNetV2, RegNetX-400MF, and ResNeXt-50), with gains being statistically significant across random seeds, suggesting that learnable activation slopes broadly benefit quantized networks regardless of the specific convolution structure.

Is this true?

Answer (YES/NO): NO